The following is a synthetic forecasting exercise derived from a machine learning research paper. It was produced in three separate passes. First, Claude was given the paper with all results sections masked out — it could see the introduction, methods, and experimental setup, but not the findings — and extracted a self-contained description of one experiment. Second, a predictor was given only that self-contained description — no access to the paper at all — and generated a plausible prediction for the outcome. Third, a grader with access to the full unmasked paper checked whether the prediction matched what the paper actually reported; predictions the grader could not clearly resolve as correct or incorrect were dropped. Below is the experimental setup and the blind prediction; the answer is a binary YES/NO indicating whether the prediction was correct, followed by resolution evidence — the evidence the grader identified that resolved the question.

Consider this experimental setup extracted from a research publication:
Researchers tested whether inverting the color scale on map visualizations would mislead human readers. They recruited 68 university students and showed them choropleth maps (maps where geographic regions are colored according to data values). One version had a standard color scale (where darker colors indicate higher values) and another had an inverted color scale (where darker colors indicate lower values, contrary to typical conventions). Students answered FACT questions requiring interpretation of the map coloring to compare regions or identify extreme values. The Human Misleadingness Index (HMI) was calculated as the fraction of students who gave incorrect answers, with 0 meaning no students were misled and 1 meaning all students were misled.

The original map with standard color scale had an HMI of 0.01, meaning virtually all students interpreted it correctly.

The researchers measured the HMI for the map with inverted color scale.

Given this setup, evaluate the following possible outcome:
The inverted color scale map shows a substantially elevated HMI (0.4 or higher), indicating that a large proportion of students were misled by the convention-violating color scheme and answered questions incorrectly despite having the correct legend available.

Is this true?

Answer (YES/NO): NO